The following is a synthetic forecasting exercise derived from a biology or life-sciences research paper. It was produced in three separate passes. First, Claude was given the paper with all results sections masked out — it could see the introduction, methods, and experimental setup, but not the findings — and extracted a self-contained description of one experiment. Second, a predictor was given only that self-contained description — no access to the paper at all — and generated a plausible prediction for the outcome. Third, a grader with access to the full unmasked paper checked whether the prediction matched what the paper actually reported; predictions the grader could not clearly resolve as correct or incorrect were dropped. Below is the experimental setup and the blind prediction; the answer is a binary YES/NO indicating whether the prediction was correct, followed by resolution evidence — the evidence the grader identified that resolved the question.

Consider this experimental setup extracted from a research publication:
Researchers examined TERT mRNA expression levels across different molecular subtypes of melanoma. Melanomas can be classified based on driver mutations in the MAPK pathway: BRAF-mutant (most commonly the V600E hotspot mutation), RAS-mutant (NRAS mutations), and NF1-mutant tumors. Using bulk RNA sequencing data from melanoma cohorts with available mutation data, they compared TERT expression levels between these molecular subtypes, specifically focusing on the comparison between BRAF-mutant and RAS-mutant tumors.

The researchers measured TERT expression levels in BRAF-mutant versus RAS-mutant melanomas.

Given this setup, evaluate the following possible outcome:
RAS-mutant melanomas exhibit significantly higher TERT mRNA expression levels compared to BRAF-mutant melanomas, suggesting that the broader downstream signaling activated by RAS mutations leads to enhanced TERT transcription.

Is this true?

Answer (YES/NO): YES